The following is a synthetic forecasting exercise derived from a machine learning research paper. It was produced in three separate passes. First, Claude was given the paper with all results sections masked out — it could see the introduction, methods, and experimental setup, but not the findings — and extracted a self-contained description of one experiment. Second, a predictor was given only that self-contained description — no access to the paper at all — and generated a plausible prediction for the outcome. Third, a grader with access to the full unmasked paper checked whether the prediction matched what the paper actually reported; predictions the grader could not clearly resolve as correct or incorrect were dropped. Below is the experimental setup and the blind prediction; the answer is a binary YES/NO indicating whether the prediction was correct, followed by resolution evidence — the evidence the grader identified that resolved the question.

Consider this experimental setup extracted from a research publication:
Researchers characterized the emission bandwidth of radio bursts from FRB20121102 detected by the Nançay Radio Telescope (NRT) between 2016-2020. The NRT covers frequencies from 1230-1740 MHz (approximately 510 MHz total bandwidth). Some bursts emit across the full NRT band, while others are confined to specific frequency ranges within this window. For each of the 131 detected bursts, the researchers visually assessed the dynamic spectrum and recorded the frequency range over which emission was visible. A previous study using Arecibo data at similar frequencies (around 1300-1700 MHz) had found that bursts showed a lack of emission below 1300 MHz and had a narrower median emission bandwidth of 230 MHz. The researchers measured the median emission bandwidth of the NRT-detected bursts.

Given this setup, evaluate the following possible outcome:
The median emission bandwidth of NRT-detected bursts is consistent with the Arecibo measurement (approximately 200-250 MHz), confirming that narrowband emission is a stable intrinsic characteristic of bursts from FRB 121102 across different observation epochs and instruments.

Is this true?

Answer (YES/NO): NO